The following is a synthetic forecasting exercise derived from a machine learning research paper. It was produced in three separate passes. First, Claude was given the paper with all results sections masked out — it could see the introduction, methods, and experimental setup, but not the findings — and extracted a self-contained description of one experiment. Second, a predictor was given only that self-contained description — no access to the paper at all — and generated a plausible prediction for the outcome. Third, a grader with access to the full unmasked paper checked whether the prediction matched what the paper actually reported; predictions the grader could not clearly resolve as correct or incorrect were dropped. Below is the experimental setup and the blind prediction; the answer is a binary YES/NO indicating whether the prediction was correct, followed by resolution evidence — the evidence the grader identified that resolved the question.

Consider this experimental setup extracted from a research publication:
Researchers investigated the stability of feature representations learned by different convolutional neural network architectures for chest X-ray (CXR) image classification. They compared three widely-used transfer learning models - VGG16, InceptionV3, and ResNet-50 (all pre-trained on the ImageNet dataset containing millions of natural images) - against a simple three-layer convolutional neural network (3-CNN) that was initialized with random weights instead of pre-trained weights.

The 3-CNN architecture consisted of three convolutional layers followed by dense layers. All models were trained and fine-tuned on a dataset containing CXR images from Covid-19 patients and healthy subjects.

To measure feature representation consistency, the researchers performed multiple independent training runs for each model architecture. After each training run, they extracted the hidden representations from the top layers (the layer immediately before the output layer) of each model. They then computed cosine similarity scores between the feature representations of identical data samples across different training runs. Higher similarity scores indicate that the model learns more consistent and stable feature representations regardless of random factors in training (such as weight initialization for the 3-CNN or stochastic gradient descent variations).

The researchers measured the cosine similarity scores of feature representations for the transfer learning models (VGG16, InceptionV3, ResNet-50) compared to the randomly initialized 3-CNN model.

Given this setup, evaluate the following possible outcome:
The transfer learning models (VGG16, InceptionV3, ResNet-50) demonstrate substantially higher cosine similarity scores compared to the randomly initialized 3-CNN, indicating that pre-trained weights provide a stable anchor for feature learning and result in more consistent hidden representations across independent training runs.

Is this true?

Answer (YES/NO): NO